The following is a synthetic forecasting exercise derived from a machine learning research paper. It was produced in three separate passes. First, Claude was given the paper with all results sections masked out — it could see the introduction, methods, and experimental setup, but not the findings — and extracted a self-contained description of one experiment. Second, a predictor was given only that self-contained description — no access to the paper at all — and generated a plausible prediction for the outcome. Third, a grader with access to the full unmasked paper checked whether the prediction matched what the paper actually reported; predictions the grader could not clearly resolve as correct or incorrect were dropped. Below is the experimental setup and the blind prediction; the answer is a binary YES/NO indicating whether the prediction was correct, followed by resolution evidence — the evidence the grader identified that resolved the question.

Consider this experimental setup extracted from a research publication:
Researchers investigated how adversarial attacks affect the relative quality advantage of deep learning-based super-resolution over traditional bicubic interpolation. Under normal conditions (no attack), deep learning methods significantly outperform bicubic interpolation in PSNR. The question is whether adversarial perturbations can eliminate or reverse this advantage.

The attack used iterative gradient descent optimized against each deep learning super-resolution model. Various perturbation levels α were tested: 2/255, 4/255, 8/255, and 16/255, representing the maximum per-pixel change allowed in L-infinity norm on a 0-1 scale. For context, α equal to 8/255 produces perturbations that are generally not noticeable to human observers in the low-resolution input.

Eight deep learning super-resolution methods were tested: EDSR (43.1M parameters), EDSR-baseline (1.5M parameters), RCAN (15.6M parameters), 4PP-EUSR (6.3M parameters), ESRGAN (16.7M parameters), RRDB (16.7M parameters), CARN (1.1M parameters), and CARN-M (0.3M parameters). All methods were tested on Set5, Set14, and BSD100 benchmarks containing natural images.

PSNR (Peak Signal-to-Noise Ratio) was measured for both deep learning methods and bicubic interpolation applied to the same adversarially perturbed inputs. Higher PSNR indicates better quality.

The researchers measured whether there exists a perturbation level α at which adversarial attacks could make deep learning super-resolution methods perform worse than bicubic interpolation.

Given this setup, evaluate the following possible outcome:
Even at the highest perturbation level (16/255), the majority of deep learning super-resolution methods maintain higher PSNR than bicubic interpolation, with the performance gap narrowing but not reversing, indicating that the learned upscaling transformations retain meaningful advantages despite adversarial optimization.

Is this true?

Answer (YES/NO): NO